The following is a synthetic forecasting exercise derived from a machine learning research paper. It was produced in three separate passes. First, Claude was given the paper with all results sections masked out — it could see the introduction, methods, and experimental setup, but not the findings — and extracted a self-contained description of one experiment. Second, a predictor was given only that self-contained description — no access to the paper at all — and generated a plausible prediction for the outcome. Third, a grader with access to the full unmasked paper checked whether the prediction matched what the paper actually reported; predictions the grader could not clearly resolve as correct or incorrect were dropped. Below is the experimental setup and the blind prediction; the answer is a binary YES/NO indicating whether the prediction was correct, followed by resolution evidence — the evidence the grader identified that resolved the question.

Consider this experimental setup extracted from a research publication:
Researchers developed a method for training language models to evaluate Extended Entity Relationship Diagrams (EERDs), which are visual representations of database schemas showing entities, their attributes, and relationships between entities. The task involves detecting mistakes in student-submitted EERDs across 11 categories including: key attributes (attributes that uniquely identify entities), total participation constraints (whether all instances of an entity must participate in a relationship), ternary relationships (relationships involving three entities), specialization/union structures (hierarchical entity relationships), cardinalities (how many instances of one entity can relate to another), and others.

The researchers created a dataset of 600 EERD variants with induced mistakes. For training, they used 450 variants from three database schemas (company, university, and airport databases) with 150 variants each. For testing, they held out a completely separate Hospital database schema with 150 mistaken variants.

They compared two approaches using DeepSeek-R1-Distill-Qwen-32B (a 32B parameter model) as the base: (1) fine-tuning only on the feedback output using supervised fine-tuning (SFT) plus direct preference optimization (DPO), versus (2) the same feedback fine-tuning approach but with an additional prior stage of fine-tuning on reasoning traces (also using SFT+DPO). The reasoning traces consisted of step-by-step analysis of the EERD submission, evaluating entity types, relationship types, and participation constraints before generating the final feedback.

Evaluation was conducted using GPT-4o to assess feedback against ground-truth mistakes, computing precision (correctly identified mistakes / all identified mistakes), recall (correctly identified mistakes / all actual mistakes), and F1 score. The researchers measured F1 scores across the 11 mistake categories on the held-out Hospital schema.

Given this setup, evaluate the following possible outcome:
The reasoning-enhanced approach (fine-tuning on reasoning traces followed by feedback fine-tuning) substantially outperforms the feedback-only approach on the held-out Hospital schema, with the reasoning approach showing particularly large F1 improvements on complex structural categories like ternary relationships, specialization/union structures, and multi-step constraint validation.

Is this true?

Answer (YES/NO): NO